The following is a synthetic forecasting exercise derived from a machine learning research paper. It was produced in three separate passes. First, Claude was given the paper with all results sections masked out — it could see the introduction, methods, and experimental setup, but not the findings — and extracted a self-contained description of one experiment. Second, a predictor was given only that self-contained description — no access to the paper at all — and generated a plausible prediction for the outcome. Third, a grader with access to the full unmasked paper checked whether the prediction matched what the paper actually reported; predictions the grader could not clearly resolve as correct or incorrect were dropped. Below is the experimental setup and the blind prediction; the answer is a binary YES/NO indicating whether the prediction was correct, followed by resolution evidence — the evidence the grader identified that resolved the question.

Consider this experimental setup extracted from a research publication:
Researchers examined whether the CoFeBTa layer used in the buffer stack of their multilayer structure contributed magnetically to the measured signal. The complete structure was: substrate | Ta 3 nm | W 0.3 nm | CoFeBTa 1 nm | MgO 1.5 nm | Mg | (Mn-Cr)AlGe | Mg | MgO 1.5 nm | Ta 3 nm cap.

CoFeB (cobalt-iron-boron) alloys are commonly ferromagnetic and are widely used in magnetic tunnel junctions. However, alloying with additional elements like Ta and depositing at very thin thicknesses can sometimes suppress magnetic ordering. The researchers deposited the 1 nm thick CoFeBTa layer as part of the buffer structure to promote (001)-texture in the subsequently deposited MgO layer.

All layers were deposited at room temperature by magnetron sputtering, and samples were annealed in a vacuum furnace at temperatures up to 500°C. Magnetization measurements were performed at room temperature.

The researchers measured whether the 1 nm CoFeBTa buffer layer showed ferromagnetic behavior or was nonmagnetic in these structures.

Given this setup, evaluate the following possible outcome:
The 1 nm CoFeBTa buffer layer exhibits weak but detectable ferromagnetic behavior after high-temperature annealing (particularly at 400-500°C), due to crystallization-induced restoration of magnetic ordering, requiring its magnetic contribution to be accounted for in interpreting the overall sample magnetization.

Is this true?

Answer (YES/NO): NO